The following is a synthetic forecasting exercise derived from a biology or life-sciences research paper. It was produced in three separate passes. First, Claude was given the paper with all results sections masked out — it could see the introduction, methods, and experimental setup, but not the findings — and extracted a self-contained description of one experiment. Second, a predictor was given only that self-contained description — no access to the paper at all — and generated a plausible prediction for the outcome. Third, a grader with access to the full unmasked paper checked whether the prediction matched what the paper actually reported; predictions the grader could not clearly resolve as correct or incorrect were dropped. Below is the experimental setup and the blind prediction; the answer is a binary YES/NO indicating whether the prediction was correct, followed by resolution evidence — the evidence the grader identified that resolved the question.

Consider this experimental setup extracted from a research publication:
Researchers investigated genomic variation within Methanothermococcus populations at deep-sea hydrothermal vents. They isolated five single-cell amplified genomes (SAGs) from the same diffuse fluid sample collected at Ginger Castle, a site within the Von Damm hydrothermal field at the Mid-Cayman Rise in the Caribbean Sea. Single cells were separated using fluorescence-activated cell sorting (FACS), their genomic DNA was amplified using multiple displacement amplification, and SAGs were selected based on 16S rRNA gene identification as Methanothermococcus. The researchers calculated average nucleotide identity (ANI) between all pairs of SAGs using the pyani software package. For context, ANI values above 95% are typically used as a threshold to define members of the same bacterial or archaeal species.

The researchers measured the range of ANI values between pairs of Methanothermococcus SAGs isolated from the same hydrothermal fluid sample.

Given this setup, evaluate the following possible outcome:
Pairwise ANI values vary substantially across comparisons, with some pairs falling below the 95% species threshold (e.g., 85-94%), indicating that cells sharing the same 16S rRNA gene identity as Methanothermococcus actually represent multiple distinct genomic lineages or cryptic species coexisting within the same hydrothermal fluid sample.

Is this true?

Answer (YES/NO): YES